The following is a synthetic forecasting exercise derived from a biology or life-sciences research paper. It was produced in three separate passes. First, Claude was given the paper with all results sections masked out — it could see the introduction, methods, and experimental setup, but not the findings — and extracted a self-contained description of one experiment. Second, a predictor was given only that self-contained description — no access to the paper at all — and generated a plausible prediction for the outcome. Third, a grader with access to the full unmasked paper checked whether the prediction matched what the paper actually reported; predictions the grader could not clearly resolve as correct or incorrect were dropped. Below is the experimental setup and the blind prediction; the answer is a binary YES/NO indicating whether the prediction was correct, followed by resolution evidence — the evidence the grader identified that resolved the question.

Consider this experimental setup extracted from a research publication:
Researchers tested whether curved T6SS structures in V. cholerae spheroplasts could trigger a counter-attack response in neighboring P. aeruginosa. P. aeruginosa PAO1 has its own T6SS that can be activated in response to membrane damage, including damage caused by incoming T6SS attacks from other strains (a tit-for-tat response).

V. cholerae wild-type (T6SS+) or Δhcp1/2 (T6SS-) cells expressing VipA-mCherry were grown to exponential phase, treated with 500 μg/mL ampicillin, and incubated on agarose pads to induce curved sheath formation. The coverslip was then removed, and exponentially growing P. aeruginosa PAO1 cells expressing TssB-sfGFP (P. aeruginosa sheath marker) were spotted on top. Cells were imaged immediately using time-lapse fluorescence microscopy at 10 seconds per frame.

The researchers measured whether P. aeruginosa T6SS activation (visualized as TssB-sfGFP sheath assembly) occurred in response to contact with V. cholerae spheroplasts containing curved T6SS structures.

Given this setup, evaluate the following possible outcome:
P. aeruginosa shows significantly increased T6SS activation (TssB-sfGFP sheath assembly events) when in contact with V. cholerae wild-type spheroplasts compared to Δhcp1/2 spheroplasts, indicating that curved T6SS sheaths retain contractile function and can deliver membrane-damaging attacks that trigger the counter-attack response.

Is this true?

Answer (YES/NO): YES